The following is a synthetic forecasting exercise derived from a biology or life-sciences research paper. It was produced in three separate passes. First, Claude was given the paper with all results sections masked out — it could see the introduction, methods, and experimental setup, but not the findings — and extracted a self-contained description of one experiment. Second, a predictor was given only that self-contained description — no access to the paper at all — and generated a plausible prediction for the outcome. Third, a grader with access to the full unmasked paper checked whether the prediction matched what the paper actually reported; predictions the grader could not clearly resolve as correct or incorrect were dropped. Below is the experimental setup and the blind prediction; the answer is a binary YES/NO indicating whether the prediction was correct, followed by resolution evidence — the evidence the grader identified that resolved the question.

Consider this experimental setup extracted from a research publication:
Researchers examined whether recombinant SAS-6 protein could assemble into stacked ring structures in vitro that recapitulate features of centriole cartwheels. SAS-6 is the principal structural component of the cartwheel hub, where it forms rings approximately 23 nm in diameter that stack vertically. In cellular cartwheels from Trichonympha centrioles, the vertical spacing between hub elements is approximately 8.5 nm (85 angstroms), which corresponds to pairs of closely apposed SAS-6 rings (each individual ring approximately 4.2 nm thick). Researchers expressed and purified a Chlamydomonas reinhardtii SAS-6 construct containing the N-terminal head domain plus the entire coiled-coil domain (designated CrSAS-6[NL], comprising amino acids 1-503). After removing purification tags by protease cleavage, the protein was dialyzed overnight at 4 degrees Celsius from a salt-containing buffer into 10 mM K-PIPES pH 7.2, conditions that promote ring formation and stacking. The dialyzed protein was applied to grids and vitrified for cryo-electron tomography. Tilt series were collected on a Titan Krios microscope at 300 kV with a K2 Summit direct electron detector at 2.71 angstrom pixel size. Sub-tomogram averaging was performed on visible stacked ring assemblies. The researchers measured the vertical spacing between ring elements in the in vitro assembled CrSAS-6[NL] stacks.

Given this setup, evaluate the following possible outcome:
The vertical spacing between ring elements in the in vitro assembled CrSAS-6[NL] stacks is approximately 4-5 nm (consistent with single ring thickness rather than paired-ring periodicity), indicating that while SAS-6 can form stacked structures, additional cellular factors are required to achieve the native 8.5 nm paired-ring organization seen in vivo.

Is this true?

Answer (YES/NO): YES